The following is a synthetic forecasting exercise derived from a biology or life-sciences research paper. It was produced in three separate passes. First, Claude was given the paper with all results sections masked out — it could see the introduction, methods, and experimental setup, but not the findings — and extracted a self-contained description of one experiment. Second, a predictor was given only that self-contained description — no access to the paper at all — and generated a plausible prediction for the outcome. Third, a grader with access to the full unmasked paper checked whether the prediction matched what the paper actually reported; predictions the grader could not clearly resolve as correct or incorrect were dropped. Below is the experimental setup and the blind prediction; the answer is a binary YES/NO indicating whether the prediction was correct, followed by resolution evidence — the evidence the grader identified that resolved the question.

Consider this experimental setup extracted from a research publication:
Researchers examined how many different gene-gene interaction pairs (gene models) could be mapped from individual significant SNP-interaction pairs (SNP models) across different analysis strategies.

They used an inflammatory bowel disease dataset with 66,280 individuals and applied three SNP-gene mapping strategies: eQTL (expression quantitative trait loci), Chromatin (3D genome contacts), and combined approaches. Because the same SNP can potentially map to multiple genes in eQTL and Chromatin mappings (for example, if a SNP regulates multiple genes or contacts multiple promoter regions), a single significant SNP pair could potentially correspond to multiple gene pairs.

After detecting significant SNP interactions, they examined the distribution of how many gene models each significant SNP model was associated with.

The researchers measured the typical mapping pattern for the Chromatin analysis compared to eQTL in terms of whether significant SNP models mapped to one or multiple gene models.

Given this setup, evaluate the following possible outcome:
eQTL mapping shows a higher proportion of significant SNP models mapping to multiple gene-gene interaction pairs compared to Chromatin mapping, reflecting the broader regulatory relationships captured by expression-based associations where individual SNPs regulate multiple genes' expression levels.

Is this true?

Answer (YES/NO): NO